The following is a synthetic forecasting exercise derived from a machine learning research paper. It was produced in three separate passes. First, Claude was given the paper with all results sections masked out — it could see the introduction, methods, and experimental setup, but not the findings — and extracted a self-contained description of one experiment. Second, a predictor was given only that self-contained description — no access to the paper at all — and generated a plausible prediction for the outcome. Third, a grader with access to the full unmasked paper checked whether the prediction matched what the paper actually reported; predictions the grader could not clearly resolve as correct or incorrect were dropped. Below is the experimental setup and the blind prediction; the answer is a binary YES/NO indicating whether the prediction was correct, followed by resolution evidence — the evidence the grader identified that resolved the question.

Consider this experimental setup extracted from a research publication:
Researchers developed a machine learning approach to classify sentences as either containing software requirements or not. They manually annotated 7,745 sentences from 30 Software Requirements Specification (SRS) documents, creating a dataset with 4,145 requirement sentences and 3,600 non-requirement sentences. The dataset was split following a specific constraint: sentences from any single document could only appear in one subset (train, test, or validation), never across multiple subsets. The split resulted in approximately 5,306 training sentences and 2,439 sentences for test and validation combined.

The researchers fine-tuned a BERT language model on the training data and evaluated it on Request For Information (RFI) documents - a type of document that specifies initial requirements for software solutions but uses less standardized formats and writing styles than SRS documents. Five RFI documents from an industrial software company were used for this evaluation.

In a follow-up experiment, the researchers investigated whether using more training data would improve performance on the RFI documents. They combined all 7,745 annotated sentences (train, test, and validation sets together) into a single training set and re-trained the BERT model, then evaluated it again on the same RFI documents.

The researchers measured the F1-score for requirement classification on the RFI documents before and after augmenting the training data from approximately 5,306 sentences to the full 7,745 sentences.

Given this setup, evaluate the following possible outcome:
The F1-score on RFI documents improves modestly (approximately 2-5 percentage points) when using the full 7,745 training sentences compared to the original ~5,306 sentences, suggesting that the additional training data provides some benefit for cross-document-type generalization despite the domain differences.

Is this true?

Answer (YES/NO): YES